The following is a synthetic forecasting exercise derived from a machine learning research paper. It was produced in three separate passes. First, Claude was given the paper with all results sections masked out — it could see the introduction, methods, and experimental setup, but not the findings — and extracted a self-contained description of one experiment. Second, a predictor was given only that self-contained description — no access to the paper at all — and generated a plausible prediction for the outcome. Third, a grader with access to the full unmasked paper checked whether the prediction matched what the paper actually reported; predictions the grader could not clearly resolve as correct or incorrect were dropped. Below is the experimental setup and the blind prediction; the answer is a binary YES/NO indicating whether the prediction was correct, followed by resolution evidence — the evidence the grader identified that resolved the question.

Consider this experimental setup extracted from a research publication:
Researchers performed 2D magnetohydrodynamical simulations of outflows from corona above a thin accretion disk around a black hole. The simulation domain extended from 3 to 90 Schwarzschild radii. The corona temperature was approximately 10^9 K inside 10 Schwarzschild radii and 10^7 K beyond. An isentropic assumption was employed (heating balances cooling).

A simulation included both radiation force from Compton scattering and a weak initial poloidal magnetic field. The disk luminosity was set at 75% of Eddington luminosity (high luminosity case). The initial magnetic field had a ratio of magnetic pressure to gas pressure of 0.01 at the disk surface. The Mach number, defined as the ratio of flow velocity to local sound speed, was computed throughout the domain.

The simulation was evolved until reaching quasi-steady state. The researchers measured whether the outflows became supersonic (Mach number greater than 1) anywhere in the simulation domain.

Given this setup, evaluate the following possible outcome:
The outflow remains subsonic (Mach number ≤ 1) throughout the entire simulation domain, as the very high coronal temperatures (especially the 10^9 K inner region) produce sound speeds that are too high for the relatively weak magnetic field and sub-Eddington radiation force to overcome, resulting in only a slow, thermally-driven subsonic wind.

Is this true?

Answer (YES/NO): NO